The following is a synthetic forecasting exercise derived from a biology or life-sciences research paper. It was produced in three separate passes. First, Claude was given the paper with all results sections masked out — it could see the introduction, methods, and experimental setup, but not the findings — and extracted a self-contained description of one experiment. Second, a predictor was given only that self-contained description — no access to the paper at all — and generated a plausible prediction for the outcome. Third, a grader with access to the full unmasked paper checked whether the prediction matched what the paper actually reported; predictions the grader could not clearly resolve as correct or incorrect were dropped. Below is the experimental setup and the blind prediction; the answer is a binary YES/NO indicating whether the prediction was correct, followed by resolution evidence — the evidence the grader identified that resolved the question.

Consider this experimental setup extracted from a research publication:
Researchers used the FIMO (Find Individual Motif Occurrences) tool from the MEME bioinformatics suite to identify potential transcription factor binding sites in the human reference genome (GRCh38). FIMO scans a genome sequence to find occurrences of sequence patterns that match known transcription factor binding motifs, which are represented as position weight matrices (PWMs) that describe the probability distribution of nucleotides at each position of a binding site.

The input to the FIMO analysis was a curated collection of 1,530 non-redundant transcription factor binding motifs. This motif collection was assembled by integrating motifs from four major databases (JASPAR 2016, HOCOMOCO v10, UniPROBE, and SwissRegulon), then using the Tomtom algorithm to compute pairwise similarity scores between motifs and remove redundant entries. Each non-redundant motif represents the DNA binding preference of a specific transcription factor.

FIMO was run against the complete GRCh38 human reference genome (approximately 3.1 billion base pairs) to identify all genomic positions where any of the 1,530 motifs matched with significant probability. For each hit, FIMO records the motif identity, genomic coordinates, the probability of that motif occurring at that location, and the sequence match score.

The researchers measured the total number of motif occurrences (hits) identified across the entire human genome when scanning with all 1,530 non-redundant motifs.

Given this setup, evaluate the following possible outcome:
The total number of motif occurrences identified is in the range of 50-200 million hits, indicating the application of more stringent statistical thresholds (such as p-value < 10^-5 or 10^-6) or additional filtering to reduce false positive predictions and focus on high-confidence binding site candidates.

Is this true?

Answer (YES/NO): NO